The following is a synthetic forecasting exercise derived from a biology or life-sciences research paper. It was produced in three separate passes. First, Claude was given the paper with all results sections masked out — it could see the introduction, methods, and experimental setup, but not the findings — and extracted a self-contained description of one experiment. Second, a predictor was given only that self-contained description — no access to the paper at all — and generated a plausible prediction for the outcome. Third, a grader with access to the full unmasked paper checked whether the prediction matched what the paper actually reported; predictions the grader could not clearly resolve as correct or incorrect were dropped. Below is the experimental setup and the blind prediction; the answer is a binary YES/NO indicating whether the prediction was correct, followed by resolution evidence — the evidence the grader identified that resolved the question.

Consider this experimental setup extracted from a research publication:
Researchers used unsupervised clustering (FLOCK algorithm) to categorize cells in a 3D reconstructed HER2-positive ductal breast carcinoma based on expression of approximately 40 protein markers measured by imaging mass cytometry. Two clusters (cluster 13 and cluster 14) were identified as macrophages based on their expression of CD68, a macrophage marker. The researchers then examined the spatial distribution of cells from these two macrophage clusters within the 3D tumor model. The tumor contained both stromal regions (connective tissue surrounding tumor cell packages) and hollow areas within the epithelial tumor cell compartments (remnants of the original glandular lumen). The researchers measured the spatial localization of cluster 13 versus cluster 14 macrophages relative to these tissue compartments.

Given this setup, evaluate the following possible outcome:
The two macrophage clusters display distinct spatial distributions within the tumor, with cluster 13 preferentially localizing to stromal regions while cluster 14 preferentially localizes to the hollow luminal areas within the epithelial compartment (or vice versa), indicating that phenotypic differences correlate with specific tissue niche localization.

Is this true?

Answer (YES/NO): YES